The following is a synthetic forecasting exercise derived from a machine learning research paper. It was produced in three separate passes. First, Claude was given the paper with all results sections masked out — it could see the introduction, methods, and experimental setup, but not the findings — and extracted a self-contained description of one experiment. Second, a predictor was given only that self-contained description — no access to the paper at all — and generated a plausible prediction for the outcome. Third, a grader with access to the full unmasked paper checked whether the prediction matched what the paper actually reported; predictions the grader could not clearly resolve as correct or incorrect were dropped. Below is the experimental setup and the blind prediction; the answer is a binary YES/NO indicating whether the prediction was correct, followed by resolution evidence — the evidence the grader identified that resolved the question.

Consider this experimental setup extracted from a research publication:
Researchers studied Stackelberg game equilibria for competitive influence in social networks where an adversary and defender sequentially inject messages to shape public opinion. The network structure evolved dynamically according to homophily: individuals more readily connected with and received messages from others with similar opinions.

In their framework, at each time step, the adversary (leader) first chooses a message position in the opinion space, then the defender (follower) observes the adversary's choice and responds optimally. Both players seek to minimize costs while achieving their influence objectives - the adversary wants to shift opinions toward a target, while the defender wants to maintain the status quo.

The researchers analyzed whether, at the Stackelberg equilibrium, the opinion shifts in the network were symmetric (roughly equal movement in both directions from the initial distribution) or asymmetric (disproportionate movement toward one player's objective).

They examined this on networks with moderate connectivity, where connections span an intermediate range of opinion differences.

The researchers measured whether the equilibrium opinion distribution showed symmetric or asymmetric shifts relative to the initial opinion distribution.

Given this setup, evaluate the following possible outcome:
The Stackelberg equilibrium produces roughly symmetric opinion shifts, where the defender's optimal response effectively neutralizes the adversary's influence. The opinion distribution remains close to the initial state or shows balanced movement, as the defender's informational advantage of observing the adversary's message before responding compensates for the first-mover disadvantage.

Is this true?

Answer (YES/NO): NO